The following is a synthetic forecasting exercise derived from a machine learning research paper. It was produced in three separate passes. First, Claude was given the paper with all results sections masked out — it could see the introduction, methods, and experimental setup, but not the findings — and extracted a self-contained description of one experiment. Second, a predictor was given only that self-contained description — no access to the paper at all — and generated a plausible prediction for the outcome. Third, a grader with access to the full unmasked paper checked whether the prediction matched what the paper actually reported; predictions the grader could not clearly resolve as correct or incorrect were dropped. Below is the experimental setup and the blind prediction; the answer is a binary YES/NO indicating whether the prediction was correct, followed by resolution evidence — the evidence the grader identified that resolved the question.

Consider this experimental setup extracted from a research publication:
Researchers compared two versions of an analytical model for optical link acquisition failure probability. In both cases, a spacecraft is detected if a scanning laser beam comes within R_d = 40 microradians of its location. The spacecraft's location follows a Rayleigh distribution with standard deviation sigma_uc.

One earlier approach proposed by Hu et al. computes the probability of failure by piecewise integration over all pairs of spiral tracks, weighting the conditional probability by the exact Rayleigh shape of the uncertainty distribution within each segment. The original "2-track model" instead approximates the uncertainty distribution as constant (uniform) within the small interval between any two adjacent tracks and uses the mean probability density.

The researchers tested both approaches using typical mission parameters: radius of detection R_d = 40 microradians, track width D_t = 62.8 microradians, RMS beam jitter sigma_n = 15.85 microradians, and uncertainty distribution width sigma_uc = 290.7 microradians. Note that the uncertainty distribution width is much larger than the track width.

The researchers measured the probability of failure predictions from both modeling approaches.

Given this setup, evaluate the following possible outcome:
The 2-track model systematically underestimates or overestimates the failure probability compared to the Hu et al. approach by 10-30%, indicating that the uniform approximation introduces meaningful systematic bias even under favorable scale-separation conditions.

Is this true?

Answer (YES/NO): NO